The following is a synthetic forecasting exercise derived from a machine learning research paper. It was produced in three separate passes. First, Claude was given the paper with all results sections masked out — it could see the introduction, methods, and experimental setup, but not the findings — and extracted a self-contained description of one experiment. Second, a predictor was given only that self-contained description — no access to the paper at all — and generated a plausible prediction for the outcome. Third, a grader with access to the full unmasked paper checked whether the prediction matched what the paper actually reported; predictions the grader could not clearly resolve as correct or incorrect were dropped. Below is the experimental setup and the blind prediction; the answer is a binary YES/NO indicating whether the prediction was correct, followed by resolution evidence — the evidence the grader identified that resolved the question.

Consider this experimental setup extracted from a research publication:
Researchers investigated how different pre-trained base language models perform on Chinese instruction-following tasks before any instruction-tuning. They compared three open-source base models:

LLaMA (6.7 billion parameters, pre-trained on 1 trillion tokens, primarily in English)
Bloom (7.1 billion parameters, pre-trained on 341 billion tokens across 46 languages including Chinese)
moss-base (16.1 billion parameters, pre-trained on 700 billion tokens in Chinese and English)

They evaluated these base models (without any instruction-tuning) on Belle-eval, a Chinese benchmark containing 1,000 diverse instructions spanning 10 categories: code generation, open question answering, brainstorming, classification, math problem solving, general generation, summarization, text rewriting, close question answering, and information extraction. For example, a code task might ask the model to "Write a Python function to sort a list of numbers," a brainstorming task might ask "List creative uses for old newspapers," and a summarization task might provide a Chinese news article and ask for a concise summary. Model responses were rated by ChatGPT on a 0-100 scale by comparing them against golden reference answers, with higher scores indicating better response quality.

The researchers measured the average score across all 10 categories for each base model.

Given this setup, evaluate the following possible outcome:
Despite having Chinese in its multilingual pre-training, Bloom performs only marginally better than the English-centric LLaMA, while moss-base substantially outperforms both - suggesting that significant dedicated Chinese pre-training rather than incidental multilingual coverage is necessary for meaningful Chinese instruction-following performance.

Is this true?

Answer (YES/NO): NO